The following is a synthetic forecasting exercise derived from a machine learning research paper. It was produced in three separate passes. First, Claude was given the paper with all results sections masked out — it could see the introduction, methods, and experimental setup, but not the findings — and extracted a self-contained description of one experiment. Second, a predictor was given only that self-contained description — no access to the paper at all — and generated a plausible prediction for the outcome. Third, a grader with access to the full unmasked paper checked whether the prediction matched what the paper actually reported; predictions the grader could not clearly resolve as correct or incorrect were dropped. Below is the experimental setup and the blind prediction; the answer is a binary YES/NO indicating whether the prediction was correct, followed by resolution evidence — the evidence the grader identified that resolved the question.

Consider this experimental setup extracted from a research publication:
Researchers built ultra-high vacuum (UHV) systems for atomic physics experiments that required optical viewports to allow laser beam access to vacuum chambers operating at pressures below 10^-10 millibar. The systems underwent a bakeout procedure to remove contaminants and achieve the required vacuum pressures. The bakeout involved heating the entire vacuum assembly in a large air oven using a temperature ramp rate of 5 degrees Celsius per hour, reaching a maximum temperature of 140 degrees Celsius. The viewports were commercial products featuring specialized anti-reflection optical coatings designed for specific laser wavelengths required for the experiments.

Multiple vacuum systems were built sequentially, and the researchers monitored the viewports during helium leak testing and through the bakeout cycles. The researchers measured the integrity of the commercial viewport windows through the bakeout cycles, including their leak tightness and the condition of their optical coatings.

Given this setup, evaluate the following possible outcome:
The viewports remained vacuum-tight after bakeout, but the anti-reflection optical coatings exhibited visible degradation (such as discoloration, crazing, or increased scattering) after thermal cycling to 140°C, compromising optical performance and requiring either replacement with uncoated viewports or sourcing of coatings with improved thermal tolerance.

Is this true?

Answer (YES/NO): NO